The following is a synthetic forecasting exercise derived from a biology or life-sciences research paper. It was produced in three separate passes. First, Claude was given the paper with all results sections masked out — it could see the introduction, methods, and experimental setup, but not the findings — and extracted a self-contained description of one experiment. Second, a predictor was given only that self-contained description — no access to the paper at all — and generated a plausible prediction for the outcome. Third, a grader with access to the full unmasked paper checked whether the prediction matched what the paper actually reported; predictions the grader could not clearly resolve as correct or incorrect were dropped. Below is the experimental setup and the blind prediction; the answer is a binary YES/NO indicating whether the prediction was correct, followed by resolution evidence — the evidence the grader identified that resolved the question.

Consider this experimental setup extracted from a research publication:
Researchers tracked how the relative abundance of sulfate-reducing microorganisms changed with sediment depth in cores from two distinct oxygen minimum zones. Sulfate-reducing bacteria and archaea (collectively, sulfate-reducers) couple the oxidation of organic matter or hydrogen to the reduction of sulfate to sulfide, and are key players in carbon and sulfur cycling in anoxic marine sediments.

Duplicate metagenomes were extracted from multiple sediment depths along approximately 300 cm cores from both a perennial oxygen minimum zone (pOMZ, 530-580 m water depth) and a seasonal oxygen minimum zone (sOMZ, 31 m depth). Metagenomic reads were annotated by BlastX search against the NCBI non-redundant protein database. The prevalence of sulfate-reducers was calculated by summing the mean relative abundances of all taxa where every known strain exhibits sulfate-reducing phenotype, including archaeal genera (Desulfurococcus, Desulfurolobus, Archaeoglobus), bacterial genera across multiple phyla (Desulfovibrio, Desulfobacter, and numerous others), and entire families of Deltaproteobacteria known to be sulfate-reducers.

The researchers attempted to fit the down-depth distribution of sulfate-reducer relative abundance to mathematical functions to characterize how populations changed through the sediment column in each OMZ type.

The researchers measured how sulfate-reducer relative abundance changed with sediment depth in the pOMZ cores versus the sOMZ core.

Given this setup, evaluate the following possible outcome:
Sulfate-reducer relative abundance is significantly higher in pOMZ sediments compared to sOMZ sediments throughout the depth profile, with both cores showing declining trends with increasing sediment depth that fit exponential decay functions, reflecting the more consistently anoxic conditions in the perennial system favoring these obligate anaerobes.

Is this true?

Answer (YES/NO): NO